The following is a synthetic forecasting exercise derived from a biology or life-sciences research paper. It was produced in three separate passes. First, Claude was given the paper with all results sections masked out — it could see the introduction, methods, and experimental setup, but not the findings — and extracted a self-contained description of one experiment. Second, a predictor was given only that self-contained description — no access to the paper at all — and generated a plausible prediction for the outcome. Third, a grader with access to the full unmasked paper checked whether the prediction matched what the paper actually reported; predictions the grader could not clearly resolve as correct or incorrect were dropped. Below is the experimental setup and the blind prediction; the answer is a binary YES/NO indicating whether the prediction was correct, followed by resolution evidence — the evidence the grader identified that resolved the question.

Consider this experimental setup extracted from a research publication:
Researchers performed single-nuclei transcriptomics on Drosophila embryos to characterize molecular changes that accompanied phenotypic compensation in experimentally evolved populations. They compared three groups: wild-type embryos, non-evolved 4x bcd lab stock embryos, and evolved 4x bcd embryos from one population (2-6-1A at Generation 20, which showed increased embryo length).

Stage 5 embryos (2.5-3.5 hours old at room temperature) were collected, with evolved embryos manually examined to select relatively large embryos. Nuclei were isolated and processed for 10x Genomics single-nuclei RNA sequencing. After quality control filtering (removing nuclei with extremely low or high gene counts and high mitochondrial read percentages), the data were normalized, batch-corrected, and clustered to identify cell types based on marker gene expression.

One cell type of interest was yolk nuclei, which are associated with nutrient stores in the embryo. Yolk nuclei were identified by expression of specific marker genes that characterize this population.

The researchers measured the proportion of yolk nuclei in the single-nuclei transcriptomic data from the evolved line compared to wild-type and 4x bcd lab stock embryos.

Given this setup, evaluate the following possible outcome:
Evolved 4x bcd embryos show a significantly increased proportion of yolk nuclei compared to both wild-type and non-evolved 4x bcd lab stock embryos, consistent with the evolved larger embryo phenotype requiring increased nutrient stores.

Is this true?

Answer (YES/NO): YES